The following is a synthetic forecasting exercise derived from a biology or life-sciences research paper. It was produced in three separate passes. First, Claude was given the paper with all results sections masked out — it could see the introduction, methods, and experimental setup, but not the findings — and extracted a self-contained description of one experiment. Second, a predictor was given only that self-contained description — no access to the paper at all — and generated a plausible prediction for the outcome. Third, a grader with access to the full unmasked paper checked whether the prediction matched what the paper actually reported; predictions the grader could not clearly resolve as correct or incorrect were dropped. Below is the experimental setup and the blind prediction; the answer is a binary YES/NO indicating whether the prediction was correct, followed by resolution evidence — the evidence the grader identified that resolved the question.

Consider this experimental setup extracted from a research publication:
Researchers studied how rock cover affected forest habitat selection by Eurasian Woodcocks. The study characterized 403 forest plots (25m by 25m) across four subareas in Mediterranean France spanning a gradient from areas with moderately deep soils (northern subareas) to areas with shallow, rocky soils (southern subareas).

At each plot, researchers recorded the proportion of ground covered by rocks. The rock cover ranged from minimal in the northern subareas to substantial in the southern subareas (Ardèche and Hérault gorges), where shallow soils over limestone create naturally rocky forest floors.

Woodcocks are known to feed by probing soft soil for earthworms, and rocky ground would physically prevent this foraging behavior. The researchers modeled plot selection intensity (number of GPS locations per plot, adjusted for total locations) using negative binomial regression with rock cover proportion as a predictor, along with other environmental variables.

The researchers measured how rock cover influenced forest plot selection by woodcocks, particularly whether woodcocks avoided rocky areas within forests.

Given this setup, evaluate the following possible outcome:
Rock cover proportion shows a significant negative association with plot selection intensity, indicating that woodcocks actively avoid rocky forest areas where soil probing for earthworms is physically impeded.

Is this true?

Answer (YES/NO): NO